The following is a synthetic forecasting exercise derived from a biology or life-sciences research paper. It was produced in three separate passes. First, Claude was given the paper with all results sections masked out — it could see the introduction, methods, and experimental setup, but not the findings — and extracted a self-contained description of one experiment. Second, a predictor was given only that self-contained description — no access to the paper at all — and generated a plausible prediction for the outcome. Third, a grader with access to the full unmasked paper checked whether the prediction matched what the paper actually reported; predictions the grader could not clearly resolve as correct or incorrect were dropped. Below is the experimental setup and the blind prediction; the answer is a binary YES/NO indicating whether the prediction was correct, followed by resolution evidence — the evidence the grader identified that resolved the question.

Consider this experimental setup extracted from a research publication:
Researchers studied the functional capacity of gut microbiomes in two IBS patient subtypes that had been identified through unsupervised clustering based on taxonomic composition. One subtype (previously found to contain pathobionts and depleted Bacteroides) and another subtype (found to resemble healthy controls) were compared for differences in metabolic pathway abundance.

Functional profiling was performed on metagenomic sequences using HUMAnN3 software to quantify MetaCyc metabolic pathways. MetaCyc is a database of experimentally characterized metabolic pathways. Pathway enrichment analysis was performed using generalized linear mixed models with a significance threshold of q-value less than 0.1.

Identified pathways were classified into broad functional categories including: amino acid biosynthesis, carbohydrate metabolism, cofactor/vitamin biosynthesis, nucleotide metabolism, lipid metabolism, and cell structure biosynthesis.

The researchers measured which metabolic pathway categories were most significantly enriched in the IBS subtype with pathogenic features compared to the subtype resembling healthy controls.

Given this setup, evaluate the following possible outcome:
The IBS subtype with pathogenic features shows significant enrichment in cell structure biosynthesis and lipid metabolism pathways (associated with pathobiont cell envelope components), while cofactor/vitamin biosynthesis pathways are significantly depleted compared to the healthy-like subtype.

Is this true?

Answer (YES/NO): NO